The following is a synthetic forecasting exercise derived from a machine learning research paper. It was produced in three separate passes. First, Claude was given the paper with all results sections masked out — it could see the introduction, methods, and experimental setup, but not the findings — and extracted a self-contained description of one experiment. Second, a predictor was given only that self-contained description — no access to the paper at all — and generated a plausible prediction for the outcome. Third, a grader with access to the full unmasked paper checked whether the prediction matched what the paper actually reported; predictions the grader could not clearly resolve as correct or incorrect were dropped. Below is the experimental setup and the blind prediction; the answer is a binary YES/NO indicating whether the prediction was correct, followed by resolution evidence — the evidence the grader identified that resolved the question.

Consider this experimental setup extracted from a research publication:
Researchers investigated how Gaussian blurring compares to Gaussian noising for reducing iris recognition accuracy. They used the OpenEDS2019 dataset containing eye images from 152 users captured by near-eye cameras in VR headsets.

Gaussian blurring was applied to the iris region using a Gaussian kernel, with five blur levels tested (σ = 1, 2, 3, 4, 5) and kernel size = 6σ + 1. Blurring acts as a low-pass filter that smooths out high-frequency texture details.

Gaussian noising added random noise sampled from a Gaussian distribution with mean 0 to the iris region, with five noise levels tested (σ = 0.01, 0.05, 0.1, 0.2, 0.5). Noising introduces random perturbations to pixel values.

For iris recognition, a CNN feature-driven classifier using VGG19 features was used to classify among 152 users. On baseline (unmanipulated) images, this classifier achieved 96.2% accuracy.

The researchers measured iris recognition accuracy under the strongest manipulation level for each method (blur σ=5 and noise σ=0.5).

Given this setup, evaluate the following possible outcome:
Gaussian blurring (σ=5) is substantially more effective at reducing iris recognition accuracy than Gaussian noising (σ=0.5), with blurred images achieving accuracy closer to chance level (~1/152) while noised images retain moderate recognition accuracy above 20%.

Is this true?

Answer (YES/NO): NO